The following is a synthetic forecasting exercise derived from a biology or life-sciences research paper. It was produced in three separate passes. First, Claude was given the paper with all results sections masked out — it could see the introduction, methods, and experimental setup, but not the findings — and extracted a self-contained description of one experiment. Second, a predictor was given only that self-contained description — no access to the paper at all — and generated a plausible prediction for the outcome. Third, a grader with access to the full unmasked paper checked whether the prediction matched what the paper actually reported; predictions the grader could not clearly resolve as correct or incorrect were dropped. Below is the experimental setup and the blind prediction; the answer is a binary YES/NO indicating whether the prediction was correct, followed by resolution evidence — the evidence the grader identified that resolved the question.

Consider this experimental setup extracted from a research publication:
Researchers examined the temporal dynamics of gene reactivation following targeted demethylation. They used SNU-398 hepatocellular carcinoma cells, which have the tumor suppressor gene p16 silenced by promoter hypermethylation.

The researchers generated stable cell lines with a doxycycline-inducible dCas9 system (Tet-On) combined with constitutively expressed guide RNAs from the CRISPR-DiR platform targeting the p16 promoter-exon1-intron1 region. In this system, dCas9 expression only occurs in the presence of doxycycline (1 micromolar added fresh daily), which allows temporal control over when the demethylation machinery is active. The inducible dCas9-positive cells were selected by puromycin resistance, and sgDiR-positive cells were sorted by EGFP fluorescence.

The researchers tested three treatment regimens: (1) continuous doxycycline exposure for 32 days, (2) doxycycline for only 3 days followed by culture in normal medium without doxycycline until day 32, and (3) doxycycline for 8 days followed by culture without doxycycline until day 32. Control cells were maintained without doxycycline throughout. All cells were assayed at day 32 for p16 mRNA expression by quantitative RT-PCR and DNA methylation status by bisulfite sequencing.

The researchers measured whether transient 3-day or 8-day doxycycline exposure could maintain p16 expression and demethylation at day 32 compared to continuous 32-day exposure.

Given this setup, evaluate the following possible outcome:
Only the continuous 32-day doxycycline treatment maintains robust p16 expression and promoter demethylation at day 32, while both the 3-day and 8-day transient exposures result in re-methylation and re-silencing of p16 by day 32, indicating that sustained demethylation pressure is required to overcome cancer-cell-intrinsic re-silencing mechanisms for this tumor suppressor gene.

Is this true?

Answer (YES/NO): NO